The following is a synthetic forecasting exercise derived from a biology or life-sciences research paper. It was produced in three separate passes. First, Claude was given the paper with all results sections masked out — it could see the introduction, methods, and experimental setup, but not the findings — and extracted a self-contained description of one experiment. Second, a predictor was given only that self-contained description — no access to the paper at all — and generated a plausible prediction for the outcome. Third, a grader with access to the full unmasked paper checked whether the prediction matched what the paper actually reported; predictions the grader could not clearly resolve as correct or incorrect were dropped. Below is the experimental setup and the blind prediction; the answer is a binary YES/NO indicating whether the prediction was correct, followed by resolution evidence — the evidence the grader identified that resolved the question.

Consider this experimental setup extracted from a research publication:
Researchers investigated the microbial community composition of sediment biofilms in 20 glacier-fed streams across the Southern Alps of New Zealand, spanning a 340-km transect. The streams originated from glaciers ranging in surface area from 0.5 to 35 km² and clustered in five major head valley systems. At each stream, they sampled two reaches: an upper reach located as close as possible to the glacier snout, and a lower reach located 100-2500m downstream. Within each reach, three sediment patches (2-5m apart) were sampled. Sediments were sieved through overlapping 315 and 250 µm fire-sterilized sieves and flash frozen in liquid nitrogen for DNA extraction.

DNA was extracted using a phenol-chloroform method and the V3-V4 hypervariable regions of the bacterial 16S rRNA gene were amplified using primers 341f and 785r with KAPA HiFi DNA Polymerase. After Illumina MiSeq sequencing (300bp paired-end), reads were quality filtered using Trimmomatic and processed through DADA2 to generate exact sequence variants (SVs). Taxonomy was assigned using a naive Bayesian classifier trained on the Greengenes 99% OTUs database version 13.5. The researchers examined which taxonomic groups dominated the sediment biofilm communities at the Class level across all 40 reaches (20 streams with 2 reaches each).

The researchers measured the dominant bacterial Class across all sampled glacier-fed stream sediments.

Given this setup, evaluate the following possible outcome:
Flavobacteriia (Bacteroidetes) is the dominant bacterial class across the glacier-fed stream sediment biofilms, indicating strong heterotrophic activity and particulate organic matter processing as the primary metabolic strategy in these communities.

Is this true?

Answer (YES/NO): NO